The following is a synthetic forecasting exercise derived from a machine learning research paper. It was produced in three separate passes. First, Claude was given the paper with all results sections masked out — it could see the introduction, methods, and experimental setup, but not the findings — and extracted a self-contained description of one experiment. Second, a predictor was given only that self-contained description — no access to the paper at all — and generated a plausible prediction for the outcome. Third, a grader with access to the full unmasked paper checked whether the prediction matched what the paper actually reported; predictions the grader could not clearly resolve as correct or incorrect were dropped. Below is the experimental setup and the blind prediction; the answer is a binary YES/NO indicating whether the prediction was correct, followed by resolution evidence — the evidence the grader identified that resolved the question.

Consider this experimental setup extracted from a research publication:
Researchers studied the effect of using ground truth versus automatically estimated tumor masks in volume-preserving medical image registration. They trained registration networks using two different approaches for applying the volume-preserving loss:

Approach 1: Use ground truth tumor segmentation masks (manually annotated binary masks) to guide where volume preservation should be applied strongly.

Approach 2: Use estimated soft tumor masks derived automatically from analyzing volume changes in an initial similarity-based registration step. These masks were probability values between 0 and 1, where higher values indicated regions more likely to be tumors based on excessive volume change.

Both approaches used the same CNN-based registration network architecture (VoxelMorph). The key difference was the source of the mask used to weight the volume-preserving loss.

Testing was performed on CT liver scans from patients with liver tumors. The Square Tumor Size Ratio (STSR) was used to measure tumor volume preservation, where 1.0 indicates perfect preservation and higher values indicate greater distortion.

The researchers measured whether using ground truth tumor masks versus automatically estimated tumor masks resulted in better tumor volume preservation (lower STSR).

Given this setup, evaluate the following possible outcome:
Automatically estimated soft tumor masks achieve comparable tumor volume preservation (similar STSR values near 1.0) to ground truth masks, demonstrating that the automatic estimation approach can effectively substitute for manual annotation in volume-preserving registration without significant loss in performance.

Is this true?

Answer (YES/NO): YES